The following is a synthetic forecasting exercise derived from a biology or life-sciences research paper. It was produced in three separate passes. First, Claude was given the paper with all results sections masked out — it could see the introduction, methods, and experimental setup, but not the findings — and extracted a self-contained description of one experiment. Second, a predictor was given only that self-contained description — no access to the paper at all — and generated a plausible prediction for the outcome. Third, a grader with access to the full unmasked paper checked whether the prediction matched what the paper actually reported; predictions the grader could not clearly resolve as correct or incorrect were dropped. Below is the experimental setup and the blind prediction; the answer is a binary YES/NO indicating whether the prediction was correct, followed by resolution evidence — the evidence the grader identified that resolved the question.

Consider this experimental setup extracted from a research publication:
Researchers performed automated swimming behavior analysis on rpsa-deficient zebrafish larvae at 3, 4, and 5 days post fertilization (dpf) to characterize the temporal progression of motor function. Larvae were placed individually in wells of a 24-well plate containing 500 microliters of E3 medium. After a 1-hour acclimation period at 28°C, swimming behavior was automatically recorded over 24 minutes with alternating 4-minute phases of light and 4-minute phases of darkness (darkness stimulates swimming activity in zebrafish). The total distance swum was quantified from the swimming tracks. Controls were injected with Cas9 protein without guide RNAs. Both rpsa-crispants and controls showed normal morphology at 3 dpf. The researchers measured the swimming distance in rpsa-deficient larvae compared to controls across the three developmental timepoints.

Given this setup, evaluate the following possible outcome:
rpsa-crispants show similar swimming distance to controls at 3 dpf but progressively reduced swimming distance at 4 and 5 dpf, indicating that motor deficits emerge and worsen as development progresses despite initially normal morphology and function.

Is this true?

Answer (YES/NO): YES